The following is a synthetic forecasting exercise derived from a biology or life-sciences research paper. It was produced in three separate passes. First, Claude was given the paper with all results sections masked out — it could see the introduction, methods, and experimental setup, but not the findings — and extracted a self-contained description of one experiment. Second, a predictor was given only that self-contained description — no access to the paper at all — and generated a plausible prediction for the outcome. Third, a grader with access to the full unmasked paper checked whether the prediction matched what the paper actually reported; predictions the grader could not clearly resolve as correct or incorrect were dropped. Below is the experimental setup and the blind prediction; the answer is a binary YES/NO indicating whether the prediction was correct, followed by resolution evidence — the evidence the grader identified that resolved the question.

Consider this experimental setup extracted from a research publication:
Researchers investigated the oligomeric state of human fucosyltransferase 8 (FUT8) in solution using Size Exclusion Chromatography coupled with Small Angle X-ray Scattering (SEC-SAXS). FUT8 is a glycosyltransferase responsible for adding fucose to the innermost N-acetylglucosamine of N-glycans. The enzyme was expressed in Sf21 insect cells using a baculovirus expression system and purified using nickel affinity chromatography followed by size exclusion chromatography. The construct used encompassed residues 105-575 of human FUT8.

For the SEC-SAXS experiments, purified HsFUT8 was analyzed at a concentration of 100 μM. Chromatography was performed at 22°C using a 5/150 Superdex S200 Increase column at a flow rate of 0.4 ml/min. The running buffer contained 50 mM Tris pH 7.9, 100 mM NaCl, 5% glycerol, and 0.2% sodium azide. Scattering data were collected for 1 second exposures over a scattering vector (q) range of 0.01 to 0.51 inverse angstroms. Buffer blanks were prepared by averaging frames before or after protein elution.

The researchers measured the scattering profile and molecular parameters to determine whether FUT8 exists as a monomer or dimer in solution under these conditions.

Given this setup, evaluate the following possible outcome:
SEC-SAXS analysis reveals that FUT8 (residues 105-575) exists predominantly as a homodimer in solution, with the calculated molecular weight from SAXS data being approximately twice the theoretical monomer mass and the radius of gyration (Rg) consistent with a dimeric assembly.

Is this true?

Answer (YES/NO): YES